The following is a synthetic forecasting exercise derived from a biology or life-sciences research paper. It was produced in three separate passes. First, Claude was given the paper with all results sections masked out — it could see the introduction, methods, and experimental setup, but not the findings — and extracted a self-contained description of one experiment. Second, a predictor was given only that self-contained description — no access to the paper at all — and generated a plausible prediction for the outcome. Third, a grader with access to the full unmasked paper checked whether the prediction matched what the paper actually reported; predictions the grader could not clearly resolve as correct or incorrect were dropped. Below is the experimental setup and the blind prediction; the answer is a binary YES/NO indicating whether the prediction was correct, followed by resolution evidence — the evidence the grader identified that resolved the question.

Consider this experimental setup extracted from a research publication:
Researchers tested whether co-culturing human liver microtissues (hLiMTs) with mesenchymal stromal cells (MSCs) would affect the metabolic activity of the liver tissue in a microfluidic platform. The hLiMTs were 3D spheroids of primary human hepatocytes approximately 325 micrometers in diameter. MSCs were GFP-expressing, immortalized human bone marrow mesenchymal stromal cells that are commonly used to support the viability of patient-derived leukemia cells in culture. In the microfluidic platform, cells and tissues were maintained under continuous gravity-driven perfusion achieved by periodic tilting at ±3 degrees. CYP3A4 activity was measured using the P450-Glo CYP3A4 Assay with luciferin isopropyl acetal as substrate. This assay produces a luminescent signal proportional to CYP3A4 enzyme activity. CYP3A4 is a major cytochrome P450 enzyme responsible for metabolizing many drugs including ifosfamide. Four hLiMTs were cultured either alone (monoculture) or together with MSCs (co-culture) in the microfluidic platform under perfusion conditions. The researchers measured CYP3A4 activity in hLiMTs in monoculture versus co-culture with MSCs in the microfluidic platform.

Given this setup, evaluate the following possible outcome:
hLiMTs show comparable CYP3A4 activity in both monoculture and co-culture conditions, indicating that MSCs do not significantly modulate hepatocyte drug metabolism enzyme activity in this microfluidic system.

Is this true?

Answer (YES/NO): YES